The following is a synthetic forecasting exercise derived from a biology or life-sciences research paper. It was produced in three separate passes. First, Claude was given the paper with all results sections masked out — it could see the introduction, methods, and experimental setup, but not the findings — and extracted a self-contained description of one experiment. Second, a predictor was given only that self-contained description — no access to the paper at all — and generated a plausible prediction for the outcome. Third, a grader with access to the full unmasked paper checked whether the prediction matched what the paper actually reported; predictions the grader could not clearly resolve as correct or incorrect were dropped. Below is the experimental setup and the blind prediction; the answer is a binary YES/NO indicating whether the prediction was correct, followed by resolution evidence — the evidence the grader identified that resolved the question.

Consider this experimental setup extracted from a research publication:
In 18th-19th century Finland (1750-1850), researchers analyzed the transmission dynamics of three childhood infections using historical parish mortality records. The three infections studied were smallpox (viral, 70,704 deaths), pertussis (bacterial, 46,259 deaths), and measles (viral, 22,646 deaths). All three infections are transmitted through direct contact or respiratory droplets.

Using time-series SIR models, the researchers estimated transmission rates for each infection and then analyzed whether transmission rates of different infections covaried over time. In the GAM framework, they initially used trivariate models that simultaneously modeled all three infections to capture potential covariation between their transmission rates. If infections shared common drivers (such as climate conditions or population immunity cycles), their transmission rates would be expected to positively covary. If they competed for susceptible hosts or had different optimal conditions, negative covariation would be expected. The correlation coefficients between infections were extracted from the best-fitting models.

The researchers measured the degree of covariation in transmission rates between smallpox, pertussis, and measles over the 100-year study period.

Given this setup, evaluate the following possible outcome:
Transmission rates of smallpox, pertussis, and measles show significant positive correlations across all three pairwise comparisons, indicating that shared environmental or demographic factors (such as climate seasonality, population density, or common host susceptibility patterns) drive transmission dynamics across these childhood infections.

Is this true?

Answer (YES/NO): NO